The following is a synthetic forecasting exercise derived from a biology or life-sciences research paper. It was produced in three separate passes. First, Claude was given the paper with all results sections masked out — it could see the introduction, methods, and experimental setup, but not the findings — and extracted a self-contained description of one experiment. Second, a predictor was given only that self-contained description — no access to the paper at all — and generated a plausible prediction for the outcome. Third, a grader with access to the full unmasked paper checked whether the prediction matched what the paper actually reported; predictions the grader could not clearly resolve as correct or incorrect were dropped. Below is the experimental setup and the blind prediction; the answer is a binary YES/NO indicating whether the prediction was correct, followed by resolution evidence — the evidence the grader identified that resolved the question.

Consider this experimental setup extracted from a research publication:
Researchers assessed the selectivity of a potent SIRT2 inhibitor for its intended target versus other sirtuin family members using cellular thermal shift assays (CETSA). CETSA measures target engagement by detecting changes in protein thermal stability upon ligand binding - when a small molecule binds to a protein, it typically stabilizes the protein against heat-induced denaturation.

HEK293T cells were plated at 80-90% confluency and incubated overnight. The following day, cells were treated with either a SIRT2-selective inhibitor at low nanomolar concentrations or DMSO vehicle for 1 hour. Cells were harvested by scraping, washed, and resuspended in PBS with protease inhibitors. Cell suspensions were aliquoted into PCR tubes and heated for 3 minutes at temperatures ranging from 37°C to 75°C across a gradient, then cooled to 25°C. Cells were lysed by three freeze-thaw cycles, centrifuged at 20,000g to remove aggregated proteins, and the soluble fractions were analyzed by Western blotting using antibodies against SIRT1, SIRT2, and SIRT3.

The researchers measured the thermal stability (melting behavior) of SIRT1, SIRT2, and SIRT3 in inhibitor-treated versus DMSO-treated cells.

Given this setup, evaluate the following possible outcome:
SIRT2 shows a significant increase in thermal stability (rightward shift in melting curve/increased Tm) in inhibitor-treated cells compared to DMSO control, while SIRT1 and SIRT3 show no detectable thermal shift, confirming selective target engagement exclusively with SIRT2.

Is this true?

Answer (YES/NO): YES